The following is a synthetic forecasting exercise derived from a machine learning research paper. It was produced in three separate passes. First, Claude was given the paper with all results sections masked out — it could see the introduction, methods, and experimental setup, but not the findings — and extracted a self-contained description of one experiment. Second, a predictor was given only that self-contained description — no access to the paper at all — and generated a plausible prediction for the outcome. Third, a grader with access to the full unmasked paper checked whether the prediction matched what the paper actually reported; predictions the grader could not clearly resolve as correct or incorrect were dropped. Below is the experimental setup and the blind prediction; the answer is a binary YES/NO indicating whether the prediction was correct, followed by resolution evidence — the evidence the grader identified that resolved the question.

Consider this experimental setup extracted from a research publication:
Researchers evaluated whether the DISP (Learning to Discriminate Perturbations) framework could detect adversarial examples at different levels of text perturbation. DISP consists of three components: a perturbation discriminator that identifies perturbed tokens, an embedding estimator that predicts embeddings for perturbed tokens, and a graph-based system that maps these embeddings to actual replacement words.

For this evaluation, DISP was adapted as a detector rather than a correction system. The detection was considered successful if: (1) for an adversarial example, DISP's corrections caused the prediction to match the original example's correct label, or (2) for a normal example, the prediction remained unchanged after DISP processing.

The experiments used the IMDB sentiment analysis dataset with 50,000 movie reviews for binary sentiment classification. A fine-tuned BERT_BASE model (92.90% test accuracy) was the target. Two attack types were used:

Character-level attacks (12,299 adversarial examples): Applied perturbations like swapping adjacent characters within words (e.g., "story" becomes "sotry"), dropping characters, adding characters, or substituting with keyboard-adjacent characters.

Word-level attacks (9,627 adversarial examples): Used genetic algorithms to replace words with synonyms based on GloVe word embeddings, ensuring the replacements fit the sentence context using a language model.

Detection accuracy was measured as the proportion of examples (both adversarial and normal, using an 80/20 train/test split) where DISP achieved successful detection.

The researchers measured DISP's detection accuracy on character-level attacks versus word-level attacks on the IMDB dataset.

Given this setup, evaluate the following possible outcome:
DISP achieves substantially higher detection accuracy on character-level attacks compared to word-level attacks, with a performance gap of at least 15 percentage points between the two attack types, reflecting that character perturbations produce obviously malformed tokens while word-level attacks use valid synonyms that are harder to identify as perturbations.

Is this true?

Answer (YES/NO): NO